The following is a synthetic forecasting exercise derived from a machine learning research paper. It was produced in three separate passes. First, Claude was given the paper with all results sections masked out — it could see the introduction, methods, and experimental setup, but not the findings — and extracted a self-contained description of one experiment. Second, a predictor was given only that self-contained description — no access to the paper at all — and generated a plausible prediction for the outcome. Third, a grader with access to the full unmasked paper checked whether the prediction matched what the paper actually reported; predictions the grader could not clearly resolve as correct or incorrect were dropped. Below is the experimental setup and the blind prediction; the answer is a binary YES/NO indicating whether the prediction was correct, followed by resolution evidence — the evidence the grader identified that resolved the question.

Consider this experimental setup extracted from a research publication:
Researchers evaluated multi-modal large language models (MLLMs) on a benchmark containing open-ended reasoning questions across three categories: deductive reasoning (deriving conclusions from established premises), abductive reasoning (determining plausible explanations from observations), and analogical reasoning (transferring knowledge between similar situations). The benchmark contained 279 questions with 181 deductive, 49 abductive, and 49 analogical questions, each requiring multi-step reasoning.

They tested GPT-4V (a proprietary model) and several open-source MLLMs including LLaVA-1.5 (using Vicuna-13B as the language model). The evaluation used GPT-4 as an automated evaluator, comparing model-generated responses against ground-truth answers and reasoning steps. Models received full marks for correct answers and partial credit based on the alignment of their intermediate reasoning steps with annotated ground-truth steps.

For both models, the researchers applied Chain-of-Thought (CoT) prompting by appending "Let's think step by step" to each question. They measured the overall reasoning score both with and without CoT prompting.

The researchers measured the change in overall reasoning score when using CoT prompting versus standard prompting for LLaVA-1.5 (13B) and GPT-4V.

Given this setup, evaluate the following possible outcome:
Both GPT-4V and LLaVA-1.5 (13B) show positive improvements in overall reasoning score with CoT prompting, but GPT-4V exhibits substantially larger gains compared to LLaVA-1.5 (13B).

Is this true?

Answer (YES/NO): NO